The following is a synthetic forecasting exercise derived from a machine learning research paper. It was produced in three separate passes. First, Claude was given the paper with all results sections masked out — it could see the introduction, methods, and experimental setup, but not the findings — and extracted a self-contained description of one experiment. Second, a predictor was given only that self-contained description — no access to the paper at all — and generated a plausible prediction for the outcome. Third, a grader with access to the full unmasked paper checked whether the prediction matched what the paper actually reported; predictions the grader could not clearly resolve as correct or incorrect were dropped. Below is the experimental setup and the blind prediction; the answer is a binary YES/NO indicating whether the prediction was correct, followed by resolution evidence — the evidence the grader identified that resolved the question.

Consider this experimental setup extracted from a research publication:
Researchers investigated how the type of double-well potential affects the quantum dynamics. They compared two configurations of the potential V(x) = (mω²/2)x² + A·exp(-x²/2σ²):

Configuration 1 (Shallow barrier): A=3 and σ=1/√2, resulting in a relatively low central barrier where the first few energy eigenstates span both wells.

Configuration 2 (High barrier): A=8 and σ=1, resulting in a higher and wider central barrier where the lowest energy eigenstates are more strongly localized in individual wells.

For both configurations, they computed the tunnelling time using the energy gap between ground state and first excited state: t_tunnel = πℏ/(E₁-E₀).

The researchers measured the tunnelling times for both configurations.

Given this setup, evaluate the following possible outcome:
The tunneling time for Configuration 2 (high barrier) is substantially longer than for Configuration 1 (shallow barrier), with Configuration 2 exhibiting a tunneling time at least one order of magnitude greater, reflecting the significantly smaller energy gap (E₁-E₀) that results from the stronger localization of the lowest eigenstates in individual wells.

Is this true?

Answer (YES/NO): YES